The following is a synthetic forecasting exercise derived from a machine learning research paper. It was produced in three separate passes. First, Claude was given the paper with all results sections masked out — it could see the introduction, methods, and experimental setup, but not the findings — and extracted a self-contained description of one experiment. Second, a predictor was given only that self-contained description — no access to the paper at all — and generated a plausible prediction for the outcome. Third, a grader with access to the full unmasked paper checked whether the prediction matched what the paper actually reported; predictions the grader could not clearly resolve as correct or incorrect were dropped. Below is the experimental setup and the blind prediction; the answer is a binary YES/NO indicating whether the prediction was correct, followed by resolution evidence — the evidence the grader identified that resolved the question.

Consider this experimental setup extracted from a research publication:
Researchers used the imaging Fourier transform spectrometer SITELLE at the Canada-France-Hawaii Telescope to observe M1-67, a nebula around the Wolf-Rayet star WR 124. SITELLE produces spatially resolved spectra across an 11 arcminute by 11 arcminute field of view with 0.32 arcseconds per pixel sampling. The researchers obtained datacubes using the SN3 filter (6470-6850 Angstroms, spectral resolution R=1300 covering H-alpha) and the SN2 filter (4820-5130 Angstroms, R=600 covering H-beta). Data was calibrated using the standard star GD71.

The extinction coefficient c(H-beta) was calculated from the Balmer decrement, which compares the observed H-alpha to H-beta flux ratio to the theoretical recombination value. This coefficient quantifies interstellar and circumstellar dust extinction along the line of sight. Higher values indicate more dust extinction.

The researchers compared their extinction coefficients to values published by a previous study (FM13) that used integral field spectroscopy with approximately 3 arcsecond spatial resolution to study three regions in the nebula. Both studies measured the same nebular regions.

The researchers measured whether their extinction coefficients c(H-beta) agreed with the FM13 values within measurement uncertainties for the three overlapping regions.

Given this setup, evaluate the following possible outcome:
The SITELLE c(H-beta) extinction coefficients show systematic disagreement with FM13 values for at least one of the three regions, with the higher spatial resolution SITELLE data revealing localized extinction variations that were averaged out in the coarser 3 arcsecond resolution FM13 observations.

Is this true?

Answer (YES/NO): NO